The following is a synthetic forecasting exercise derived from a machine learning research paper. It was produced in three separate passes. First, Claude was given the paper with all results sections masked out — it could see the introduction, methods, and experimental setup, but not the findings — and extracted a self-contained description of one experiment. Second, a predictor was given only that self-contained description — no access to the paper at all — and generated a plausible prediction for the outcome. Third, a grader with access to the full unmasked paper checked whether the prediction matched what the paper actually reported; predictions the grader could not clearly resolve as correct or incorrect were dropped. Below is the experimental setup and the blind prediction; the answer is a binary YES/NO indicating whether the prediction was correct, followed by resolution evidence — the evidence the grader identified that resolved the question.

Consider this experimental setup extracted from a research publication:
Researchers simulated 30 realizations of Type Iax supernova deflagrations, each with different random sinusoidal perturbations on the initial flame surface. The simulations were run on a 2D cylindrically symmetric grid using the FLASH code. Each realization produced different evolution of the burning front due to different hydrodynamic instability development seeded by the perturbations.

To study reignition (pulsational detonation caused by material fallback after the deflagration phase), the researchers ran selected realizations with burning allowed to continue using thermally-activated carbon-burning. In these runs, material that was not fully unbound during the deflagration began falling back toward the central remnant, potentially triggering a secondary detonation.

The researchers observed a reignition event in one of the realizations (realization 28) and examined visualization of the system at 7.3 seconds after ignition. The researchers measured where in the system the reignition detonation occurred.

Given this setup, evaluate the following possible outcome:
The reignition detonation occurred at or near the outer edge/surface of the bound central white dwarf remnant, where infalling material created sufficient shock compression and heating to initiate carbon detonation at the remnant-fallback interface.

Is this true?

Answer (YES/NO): NO